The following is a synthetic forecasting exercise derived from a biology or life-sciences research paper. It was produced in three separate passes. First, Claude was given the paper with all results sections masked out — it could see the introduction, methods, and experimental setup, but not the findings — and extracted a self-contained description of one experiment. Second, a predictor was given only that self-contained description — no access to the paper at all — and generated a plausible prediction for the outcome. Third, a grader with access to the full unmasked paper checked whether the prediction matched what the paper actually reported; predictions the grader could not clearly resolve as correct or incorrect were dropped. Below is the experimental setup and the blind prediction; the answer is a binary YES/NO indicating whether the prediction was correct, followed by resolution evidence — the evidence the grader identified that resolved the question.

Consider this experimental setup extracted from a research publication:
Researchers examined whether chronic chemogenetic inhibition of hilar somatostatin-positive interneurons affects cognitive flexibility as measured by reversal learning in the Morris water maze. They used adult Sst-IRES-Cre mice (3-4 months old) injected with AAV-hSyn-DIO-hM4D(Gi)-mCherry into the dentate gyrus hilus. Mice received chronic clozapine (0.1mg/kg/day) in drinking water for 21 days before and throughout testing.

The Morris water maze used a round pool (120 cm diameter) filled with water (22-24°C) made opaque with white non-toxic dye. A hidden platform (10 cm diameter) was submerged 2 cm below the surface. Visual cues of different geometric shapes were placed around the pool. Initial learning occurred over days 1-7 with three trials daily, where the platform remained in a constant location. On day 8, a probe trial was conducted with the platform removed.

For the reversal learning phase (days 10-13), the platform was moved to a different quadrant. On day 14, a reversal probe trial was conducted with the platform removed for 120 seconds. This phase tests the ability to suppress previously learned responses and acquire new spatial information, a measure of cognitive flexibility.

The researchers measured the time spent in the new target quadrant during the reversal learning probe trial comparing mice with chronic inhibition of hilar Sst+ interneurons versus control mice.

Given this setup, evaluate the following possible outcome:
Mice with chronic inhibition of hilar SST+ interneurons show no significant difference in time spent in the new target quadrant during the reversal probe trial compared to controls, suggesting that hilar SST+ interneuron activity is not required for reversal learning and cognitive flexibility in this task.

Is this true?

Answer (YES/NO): NO